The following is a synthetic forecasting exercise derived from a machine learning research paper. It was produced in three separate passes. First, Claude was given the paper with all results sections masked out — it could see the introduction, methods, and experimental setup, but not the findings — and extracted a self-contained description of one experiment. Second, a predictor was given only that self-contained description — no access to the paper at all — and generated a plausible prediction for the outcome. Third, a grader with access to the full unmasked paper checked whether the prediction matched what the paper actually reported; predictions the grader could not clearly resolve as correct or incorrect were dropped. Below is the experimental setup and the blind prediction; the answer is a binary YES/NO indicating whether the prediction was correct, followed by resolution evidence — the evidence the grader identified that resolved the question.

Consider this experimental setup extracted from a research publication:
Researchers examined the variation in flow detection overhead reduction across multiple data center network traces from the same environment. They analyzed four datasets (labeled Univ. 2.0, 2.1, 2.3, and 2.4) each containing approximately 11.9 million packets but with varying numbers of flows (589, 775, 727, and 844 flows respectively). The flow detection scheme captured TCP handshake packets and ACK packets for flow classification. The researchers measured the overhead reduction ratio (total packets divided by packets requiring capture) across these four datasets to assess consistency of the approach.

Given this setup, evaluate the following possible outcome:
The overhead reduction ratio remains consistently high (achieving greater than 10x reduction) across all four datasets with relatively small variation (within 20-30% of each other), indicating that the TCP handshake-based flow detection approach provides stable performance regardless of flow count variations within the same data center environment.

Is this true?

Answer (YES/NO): NO